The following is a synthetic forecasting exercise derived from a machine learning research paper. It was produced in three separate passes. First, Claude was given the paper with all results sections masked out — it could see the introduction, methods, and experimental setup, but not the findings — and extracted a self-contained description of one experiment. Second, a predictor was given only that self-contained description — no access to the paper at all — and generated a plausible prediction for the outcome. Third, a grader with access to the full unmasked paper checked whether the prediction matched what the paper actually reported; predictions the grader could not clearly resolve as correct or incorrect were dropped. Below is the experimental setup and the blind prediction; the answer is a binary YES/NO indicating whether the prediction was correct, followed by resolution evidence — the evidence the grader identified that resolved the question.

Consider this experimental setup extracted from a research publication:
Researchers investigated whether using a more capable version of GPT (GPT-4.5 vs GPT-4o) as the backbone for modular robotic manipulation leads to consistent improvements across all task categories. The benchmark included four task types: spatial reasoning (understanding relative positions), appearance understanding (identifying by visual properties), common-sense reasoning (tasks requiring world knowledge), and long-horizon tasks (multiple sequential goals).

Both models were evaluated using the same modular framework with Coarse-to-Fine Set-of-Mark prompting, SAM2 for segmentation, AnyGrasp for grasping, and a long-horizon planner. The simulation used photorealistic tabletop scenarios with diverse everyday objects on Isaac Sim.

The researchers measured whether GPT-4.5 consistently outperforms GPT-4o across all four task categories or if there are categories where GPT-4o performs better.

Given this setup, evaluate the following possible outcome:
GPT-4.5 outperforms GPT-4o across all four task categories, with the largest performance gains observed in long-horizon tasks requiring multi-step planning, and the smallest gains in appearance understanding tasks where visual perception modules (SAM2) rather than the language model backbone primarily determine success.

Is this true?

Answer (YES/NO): NO